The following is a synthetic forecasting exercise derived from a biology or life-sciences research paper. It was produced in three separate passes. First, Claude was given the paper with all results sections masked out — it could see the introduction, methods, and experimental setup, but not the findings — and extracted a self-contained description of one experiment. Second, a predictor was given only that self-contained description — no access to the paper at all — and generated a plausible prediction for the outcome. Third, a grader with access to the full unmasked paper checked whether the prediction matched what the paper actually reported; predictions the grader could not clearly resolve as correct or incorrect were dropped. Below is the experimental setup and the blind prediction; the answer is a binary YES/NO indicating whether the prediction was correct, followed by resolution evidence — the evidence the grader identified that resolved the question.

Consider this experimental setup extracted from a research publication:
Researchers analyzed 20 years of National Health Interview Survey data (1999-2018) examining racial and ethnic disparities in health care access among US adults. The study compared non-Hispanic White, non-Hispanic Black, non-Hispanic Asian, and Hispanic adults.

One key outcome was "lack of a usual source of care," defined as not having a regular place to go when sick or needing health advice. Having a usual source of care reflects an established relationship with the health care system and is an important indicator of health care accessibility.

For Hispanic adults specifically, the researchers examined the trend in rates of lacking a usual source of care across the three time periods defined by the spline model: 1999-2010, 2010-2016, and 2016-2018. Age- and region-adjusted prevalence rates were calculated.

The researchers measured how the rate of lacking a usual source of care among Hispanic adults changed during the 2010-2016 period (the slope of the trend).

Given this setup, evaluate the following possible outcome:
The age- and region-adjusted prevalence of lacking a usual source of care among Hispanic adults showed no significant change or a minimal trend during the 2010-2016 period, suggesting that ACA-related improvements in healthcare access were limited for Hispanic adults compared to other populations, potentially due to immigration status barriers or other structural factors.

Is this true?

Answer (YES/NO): NO